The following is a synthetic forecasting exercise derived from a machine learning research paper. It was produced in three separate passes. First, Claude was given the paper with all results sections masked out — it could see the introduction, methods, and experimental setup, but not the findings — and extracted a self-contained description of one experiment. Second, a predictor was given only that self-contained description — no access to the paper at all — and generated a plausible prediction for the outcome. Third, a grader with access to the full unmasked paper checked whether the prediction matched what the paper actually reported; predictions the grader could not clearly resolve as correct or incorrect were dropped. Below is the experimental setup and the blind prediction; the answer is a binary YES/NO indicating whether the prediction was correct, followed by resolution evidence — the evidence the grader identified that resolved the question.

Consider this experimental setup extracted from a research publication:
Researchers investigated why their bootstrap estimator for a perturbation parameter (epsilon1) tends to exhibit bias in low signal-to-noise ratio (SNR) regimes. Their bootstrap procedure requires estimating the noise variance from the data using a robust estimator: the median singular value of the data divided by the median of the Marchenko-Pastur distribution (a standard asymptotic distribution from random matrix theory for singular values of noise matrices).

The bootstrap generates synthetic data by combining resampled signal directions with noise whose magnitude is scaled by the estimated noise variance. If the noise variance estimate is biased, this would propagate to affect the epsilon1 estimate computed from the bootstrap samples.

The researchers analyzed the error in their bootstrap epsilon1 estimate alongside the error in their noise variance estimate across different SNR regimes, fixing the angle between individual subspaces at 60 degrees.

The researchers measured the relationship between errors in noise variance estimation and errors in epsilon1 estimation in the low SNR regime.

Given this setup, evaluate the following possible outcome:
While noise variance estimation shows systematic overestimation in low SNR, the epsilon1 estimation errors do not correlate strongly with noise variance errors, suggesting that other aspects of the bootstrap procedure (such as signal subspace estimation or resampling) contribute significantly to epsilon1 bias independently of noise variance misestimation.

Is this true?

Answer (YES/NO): NO